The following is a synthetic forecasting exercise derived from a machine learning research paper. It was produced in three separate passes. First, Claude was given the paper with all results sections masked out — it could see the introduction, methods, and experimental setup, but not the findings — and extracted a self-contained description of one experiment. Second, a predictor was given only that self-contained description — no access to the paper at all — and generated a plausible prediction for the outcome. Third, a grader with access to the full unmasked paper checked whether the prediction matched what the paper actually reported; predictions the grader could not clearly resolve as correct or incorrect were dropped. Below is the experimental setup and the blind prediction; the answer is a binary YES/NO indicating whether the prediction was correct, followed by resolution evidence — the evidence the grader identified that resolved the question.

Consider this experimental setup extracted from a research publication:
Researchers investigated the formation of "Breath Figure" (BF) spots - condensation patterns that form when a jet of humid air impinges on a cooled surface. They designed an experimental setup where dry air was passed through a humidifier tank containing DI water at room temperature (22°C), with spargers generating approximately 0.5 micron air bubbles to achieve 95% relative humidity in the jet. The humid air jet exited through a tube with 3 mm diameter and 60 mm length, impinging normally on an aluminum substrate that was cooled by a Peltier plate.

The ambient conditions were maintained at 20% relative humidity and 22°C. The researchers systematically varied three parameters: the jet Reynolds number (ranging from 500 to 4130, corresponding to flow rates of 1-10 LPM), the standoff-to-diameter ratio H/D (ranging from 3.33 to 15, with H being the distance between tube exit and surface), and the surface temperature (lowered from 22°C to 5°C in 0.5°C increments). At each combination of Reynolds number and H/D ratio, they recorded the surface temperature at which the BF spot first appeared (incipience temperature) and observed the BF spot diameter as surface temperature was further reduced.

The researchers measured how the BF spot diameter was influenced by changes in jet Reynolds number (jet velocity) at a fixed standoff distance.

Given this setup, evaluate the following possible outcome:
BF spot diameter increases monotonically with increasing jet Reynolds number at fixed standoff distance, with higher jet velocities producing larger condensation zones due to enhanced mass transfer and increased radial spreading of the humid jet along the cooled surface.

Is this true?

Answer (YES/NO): NO